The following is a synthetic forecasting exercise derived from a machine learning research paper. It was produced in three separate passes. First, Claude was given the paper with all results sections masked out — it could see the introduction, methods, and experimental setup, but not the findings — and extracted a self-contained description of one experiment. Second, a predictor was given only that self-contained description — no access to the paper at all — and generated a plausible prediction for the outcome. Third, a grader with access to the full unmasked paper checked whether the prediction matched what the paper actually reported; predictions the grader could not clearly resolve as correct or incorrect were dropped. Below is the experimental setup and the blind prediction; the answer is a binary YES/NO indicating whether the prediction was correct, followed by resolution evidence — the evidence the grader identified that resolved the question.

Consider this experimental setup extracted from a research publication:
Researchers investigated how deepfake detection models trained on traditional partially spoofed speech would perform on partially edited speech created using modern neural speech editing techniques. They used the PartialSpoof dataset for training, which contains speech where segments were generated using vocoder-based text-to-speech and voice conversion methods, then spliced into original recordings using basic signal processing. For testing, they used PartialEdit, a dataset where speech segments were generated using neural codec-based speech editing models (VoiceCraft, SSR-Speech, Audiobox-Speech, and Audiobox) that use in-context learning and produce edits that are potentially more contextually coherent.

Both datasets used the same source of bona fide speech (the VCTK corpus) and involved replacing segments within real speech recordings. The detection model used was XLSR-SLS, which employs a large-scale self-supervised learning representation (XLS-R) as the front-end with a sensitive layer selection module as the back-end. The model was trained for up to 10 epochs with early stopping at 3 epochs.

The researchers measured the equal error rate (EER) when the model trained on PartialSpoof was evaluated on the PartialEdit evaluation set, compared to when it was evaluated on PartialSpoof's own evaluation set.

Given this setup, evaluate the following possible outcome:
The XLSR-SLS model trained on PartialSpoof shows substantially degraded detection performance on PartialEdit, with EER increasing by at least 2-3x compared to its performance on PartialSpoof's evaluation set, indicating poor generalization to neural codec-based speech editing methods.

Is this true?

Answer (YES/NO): YES